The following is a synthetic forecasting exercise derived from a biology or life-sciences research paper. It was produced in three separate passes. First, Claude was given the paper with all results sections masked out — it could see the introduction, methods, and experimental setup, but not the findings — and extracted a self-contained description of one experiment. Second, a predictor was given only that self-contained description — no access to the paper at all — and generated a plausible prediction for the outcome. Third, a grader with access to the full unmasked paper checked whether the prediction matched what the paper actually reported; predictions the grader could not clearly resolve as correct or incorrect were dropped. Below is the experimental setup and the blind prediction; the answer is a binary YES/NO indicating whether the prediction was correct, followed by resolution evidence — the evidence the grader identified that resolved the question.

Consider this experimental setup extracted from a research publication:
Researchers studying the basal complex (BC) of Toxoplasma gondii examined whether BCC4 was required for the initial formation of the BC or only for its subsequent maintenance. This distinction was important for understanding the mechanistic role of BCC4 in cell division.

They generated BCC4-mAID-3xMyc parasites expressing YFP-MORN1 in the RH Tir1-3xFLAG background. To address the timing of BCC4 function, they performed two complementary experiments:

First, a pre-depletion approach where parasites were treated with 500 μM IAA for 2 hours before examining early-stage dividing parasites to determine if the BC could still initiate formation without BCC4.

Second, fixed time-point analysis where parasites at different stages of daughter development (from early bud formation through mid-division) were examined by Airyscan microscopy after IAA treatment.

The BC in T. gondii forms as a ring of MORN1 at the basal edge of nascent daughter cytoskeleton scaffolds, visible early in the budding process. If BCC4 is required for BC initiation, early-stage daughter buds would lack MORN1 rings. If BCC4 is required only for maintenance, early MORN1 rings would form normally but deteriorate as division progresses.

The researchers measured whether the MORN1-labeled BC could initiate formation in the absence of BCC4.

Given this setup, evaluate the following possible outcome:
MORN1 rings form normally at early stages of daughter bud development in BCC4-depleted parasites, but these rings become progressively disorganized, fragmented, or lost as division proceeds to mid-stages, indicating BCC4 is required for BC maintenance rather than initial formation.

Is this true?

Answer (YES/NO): YES